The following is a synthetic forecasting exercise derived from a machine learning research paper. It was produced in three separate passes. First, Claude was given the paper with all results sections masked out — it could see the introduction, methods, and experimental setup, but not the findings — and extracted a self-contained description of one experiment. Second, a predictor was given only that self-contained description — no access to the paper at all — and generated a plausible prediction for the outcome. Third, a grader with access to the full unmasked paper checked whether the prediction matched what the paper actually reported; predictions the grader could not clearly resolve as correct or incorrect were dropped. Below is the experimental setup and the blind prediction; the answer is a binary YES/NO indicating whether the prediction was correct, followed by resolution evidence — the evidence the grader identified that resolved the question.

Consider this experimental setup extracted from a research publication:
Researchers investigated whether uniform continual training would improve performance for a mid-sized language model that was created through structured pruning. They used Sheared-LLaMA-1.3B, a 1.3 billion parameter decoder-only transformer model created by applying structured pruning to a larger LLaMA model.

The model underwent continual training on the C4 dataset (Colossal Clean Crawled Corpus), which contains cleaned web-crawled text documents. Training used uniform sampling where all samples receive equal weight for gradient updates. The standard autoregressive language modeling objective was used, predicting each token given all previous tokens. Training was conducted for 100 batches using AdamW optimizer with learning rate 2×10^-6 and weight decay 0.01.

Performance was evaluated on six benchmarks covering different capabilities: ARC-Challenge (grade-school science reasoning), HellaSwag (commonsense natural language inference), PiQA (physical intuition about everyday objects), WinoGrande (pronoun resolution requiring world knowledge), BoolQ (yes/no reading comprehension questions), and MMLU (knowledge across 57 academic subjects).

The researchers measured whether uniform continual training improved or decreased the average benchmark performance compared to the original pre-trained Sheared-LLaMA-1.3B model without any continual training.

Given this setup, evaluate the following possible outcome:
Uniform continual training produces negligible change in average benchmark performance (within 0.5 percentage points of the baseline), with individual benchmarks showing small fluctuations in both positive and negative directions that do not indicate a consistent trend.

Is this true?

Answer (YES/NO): NO